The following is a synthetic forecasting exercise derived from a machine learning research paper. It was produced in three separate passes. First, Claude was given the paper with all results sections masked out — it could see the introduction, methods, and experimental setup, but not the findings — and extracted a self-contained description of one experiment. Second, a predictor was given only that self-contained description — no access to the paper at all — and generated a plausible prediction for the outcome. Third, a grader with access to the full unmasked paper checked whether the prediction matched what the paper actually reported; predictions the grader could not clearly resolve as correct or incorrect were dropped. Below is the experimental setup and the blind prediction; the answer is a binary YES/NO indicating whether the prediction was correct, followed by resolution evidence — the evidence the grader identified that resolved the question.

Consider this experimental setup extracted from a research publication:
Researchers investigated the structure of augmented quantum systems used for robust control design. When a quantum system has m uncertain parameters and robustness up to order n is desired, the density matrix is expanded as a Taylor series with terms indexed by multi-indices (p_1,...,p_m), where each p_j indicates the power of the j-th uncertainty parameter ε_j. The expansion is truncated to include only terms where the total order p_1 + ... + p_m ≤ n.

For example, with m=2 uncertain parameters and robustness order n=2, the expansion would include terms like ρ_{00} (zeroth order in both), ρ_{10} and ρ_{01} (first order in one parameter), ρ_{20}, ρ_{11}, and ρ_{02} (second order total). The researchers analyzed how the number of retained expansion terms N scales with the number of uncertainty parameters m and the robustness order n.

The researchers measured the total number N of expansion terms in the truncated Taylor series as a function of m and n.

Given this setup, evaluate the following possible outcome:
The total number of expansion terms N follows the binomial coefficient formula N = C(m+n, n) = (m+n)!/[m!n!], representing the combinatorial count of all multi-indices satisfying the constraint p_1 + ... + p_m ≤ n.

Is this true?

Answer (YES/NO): YES